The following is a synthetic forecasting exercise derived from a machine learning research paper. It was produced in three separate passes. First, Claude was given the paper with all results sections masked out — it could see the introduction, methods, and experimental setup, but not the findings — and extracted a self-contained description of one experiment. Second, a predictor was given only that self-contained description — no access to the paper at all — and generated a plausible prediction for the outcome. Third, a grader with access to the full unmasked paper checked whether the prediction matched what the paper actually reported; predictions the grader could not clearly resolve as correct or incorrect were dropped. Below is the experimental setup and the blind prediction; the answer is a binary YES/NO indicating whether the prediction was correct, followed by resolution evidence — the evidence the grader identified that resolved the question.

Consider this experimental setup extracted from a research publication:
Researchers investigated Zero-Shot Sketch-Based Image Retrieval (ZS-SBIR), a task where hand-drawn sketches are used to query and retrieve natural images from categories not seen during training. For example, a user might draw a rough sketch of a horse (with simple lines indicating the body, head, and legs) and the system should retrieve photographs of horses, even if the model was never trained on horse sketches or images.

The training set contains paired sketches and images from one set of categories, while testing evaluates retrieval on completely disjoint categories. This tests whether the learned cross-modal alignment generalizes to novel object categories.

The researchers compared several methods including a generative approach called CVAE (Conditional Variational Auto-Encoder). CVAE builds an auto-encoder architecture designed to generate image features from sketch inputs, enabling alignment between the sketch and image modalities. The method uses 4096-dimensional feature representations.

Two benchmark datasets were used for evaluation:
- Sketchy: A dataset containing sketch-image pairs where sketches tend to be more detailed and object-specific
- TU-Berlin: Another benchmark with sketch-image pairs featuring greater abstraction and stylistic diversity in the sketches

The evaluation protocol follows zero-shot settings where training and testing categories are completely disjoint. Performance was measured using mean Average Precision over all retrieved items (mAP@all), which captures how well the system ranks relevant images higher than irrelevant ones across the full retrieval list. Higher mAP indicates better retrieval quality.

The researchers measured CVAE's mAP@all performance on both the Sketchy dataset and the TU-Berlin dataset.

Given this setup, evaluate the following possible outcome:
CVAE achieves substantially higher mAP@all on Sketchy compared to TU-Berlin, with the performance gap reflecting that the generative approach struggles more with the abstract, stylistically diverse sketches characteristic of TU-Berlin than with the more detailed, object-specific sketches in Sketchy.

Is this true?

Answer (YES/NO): YES